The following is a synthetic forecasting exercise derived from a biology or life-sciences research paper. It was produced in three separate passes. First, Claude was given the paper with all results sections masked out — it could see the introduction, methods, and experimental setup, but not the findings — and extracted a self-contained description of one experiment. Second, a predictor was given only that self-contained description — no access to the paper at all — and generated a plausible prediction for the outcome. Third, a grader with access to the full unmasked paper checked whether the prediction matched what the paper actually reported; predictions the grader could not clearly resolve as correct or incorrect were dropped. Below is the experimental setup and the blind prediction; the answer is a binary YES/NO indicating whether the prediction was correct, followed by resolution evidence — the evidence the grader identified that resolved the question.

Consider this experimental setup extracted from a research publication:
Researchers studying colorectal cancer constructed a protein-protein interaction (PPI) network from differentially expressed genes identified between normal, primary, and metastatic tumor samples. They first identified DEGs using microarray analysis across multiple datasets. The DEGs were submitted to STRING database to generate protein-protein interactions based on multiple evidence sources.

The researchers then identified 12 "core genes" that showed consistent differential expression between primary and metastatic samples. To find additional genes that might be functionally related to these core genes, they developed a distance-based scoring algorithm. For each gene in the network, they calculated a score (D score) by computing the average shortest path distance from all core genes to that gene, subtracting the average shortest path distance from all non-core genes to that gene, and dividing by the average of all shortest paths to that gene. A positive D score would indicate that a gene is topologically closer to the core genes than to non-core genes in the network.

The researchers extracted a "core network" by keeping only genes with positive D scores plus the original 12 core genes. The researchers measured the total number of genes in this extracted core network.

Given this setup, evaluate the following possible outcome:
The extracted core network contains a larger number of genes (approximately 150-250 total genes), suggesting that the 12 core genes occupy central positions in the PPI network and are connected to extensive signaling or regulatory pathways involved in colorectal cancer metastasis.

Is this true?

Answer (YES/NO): NO